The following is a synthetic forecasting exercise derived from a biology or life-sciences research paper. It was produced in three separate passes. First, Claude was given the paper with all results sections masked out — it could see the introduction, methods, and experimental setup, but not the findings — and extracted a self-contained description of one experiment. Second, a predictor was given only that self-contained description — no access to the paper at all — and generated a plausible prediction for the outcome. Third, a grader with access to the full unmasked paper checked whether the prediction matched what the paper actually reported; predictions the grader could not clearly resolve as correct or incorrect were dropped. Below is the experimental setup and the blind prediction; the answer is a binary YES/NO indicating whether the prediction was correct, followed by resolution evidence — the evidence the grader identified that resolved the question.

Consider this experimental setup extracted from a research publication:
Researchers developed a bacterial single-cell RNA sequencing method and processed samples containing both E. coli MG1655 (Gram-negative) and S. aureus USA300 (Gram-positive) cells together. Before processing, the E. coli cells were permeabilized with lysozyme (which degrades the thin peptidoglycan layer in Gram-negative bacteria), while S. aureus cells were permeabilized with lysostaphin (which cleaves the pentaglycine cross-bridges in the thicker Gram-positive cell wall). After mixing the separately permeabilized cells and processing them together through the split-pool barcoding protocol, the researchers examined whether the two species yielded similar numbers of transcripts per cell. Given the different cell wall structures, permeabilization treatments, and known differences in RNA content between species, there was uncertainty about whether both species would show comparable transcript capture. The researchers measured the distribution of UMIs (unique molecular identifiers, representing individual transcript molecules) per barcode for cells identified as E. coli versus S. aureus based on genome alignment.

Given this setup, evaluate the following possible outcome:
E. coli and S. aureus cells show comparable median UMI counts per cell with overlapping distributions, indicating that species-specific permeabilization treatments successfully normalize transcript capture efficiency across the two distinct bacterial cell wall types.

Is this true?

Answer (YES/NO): NO